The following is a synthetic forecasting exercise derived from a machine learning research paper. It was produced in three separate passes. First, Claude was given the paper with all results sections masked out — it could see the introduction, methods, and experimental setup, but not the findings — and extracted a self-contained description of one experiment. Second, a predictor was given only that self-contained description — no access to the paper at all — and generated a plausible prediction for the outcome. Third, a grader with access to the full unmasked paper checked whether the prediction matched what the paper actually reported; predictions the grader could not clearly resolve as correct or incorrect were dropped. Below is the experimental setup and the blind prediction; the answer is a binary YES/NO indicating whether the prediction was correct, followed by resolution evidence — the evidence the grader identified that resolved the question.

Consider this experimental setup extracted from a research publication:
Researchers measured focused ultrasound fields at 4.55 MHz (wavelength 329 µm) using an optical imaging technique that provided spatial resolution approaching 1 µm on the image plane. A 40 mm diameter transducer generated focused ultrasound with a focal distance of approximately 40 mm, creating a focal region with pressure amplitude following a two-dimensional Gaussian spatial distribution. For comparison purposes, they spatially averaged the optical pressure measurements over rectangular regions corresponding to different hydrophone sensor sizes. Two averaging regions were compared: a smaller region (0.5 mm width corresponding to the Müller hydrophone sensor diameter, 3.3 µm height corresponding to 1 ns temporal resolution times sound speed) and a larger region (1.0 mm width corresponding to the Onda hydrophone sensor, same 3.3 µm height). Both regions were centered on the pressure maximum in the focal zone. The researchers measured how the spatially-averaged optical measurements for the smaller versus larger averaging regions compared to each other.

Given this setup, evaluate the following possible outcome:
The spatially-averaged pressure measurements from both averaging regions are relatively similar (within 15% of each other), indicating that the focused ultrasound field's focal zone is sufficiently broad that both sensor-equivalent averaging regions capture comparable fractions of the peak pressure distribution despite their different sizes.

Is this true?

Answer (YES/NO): NO